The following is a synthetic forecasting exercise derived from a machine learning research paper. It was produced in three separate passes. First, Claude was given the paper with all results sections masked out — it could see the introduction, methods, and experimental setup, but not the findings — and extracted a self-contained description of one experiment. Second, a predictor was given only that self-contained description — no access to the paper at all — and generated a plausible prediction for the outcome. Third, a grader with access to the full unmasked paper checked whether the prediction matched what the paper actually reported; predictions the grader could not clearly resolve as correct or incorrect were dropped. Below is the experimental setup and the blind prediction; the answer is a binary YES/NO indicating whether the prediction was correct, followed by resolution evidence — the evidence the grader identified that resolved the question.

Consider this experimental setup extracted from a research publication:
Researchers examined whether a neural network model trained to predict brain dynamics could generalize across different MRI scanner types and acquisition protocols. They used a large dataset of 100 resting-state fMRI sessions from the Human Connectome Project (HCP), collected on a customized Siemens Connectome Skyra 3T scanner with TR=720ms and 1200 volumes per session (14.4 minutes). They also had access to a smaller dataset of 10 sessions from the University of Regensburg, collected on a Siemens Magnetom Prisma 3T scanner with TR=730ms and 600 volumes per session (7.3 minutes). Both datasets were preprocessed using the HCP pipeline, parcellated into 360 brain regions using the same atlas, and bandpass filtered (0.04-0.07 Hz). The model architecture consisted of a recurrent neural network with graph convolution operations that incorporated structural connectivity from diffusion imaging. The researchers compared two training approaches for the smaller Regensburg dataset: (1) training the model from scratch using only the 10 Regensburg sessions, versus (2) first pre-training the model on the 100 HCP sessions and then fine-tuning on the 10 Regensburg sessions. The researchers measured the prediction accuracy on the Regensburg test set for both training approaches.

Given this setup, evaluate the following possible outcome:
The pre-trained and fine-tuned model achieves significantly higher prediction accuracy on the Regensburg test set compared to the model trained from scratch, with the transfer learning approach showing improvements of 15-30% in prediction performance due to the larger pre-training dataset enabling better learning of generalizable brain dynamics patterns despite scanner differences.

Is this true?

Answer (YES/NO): YES